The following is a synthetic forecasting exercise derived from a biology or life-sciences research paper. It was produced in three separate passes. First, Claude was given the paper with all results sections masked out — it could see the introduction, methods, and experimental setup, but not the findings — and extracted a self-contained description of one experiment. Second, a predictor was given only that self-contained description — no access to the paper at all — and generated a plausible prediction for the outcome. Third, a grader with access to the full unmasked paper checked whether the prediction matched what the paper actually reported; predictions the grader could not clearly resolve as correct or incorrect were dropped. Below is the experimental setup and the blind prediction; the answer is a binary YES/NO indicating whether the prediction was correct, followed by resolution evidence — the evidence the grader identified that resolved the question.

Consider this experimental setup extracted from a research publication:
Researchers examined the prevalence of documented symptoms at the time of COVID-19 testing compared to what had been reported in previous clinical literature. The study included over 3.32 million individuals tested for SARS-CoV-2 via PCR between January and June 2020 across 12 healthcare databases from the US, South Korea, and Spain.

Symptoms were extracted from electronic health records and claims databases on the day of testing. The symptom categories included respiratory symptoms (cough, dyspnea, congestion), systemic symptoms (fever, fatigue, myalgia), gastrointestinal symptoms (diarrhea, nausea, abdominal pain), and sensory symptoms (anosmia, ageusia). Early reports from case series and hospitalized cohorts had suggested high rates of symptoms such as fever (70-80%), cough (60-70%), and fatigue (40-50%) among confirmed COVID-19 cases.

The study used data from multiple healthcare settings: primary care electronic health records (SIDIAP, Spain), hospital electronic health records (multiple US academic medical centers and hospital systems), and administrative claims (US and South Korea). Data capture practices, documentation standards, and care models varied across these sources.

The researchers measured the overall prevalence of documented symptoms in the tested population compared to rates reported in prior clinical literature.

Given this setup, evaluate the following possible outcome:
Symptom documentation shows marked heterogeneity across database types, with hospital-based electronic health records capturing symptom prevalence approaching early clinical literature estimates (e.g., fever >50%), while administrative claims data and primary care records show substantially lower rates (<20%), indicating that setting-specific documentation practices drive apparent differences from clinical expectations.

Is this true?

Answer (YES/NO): NO